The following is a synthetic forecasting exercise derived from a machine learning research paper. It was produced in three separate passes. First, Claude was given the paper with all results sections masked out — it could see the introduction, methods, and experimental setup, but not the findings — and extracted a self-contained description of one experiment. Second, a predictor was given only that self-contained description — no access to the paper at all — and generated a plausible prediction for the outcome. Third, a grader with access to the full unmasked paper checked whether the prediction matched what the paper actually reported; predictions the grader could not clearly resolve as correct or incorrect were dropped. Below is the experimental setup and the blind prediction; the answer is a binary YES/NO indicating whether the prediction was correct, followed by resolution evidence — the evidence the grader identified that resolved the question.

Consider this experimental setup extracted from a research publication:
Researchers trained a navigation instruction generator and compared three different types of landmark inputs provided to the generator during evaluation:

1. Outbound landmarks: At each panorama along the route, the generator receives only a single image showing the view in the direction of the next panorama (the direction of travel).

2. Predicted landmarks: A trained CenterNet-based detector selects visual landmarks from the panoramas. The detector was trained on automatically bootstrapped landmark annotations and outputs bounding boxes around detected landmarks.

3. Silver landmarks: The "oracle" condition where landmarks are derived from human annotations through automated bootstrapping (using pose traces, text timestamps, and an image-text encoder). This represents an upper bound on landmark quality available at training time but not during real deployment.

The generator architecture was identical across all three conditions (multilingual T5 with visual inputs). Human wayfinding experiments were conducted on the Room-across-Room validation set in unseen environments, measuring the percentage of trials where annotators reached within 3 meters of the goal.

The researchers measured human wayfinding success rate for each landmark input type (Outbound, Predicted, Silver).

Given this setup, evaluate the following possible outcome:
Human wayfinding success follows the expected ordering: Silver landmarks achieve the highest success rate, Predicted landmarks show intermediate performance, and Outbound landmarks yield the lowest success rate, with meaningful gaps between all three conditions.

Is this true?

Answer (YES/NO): NO